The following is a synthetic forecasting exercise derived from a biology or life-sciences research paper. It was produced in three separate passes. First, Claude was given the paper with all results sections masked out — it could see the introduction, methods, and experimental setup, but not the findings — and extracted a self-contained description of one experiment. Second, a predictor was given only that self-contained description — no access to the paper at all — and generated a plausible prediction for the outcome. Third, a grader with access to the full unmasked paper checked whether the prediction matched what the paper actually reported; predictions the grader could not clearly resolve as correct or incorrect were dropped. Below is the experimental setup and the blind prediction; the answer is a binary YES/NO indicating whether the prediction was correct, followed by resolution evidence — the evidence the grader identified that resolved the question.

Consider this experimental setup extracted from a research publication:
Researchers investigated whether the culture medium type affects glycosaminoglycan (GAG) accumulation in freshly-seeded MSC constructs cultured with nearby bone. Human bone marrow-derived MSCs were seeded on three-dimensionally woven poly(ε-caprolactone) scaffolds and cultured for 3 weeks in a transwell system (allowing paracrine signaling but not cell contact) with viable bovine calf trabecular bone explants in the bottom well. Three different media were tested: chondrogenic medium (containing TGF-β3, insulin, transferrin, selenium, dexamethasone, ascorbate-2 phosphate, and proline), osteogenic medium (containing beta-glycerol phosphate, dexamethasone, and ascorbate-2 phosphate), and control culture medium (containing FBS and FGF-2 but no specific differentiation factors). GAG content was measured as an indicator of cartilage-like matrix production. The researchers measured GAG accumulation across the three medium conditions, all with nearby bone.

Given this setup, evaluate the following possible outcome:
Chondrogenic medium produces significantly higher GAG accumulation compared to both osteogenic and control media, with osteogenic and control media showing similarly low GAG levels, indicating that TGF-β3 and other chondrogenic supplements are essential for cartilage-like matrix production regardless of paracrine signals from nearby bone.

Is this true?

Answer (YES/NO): YES